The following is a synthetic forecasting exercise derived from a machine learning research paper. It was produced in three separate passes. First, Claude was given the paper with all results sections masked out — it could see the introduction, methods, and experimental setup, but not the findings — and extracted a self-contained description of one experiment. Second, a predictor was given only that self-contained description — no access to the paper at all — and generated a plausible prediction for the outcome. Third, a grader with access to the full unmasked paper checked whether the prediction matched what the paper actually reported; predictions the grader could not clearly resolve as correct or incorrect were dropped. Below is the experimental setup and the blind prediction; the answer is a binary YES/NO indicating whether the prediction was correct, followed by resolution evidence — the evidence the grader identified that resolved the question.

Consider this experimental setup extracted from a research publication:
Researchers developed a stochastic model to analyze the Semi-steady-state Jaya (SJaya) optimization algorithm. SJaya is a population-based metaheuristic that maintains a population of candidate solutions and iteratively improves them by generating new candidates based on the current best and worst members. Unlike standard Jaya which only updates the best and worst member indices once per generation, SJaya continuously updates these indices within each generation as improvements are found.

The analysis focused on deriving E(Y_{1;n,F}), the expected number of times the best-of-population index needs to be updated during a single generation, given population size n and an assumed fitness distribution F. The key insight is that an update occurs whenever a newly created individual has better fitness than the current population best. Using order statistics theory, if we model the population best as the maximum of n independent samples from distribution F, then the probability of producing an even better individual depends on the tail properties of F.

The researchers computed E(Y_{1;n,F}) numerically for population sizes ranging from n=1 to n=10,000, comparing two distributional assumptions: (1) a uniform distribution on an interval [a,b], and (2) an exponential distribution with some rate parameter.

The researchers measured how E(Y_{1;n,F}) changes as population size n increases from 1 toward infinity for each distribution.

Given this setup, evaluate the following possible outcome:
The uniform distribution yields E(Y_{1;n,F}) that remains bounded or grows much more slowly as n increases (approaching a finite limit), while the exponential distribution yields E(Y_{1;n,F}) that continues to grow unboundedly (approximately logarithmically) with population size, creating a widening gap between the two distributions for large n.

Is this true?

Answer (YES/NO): NO